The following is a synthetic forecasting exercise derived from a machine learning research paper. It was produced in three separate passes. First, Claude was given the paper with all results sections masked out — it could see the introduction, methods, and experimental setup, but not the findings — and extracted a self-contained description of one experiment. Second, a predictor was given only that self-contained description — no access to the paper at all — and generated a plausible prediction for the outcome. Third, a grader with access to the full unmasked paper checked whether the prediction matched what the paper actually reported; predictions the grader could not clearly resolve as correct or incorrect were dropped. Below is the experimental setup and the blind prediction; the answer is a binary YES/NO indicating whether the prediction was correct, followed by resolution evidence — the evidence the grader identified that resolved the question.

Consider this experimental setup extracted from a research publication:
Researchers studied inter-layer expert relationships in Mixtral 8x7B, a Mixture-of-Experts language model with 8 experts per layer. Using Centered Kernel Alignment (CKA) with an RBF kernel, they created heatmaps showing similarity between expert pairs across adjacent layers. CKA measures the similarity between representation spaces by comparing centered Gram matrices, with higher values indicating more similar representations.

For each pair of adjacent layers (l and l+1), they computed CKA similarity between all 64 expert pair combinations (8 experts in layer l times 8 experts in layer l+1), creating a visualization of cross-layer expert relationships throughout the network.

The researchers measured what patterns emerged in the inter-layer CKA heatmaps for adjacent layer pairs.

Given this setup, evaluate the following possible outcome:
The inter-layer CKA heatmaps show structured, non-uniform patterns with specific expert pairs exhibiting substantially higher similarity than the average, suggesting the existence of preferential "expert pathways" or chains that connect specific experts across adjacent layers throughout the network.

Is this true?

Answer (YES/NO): YES